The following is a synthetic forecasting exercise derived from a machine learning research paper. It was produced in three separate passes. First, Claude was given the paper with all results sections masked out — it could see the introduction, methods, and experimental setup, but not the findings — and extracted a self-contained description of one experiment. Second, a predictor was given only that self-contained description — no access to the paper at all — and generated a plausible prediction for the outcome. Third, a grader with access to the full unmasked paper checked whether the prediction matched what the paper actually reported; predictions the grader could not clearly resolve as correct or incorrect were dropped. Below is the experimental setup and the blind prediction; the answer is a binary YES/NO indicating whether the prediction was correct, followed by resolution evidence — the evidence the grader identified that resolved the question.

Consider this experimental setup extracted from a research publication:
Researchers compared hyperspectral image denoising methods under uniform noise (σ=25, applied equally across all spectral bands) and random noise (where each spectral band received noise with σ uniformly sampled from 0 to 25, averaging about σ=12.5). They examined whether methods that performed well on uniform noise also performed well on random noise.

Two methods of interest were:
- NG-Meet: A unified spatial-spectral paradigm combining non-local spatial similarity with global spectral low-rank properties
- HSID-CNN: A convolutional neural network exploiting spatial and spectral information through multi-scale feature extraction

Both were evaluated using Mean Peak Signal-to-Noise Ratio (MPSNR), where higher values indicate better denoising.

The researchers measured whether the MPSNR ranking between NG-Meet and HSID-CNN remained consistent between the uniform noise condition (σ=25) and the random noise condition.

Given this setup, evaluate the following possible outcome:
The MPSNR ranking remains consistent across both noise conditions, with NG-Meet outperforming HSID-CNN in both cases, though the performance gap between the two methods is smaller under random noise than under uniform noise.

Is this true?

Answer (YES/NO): NO